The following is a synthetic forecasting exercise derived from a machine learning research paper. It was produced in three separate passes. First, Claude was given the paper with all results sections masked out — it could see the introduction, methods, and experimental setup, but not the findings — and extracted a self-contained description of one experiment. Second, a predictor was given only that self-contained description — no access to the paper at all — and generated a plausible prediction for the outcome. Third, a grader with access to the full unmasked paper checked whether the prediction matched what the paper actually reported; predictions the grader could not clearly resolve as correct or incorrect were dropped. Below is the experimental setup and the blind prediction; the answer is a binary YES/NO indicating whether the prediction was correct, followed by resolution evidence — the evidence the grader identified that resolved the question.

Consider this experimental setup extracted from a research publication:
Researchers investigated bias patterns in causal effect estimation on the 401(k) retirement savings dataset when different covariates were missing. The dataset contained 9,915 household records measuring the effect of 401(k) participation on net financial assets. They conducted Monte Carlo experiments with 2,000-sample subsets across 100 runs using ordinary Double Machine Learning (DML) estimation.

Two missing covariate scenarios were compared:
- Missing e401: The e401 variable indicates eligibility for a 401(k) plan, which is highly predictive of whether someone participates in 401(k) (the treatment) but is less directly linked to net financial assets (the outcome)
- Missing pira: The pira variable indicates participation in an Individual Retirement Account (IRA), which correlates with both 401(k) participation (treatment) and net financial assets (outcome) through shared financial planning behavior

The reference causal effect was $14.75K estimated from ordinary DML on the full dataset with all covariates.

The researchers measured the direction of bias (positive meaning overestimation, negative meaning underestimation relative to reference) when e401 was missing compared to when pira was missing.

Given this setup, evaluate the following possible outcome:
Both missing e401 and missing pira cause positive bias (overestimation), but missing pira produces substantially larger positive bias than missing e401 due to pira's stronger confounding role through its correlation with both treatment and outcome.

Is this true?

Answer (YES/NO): NO